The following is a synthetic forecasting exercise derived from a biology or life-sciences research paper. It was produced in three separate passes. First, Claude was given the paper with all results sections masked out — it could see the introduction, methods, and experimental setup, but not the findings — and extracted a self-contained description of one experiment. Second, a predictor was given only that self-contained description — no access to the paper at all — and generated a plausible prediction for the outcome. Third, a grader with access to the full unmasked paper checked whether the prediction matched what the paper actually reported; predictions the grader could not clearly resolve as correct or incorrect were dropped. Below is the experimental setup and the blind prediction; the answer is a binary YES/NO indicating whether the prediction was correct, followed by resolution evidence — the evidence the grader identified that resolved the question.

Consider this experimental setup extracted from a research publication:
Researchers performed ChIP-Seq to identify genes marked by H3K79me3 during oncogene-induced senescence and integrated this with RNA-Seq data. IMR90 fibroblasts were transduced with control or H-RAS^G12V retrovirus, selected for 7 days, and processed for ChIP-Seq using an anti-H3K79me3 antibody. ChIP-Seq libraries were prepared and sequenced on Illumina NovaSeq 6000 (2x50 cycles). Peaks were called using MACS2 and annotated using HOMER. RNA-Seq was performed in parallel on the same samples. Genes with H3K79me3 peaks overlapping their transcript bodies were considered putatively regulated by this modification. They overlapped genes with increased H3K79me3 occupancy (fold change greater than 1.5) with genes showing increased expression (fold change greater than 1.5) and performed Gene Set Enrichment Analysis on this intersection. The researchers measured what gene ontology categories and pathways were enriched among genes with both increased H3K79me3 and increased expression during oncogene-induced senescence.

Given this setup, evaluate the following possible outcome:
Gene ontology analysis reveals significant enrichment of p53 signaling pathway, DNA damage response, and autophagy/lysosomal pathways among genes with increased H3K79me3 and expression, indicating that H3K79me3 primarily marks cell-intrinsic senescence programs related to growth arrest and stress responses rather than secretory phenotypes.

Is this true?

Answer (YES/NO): NO